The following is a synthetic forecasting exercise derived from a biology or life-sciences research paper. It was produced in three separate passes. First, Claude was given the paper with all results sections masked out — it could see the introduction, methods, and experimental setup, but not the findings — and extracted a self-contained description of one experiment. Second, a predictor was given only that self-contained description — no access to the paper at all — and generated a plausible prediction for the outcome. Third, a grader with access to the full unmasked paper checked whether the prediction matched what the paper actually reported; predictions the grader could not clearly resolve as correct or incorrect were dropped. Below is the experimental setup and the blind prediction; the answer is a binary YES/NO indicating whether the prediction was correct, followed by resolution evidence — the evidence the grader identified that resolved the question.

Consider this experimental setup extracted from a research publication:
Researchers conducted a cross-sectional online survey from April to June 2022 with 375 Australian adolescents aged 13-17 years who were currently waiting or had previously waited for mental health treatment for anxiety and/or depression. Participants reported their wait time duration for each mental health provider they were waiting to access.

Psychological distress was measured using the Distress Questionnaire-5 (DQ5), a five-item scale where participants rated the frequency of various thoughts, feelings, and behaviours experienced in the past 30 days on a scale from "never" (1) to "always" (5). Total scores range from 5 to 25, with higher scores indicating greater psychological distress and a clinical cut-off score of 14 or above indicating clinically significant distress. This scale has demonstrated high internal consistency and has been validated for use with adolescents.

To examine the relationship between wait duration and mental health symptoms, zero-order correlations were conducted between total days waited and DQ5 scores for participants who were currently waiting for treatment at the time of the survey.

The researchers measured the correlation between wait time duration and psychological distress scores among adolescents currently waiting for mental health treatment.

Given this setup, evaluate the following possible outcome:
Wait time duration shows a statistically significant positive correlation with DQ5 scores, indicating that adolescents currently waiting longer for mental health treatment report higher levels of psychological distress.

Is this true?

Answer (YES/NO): YES